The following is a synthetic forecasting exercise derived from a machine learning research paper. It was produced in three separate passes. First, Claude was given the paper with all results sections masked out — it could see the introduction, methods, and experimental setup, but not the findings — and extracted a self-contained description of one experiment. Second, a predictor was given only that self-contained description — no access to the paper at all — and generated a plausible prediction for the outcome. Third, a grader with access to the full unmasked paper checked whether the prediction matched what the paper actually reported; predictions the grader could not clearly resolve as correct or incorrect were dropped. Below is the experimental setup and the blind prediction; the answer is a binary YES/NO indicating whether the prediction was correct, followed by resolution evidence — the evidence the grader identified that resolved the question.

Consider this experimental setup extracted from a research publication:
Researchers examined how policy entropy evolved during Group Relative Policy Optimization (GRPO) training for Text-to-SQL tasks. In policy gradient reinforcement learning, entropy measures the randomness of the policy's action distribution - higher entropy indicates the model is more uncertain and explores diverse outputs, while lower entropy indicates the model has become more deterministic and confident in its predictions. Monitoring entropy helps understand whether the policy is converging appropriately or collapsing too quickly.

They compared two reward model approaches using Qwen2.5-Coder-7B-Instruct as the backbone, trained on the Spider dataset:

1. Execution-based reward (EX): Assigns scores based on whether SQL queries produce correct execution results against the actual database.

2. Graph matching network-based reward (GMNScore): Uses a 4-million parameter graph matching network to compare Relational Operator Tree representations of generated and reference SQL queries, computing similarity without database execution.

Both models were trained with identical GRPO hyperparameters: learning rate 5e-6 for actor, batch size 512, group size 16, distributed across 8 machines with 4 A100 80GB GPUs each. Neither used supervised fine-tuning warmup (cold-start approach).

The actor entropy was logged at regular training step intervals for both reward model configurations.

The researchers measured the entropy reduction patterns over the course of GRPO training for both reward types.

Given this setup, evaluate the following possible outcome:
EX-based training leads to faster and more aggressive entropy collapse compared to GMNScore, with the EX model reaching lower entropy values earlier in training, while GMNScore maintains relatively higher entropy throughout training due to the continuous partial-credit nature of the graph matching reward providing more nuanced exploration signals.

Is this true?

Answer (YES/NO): NO